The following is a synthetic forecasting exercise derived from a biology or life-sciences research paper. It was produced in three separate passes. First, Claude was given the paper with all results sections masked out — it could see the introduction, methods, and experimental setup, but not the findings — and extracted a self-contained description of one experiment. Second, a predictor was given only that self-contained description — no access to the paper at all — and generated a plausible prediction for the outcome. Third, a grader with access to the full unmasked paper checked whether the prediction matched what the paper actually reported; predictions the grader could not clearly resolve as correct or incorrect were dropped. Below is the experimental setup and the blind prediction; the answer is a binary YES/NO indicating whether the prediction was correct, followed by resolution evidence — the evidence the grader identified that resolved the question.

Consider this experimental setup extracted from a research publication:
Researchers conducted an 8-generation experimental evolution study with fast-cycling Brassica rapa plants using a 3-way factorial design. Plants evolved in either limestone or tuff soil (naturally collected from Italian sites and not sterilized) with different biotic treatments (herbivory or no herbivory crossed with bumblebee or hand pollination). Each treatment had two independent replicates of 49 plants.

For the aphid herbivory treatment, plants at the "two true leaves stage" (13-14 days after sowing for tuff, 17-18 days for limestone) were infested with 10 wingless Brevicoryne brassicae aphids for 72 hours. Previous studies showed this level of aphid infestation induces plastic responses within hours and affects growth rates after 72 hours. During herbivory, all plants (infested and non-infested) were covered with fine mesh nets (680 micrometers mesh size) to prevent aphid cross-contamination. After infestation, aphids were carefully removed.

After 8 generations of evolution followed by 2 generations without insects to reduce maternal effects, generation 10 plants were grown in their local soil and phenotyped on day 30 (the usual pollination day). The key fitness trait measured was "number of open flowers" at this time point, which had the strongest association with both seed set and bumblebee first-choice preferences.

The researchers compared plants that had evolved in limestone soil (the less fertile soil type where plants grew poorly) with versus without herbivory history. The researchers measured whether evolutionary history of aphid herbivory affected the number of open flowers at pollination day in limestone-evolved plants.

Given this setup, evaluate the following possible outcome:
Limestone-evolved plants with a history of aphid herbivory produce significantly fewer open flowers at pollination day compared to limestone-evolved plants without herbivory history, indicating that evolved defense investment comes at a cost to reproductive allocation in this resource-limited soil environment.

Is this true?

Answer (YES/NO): NO